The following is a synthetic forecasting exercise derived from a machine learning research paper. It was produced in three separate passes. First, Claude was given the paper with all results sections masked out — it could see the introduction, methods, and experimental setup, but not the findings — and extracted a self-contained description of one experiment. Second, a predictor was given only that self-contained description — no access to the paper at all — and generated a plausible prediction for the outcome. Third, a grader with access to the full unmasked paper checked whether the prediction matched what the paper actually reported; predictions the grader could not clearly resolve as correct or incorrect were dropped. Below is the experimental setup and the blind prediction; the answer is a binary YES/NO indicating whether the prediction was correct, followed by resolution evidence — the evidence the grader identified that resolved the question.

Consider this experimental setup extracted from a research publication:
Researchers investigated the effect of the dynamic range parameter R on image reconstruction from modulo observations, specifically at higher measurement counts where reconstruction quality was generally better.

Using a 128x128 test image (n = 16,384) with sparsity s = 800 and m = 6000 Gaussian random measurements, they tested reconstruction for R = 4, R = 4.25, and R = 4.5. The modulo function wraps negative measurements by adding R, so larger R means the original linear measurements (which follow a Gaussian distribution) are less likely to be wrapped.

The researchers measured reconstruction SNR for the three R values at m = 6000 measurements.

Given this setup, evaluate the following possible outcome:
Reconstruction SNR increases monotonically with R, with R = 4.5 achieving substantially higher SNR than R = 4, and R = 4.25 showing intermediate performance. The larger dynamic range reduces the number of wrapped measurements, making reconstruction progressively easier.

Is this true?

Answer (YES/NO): NO